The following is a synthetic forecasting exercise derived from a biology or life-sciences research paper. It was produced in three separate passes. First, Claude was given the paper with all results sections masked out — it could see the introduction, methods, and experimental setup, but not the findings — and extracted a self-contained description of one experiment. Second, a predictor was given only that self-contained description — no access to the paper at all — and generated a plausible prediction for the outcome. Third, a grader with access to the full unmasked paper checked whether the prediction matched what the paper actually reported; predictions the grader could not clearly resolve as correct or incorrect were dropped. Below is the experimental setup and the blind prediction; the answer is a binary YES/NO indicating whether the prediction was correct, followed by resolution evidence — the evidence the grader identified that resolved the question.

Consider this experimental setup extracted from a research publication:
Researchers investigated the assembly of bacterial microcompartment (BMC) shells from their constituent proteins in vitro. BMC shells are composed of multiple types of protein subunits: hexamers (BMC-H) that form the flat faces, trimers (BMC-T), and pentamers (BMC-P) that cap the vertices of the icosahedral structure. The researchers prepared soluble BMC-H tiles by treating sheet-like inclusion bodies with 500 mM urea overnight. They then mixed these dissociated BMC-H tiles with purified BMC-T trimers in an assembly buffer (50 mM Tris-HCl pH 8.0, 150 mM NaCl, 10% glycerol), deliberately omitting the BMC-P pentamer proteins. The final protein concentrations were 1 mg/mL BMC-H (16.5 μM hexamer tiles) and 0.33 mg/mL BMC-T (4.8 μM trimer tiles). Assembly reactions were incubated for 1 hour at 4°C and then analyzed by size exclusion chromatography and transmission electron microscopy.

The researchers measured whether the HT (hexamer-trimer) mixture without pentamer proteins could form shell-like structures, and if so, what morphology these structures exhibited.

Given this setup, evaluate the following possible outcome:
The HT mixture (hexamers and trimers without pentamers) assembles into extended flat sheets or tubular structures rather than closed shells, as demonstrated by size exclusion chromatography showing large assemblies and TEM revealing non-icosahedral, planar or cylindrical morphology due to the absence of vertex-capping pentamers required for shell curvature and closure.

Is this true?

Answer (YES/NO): NO